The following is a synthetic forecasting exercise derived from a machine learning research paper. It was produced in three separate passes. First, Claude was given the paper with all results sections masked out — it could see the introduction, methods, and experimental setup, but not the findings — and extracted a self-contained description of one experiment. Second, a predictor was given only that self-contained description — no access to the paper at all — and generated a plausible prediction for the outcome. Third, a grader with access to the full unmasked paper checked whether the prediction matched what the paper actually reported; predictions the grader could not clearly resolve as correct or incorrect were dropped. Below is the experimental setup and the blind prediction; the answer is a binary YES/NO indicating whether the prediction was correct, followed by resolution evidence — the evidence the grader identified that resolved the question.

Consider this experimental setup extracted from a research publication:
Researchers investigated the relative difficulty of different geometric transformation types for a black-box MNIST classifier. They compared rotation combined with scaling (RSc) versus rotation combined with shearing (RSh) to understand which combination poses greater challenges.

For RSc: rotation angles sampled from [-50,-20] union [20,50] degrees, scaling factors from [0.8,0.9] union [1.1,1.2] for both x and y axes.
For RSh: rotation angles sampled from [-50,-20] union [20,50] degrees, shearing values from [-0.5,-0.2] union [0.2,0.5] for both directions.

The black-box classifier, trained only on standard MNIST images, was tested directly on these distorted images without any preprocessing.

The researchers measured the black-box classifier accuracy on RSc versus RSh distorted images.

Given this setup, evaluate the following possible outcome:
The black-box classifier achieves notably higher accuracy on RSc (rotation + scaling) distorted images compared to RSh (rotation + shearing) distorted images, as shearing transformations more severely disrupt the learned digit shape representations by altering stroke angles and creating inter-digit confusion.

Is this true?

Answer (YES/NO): YES